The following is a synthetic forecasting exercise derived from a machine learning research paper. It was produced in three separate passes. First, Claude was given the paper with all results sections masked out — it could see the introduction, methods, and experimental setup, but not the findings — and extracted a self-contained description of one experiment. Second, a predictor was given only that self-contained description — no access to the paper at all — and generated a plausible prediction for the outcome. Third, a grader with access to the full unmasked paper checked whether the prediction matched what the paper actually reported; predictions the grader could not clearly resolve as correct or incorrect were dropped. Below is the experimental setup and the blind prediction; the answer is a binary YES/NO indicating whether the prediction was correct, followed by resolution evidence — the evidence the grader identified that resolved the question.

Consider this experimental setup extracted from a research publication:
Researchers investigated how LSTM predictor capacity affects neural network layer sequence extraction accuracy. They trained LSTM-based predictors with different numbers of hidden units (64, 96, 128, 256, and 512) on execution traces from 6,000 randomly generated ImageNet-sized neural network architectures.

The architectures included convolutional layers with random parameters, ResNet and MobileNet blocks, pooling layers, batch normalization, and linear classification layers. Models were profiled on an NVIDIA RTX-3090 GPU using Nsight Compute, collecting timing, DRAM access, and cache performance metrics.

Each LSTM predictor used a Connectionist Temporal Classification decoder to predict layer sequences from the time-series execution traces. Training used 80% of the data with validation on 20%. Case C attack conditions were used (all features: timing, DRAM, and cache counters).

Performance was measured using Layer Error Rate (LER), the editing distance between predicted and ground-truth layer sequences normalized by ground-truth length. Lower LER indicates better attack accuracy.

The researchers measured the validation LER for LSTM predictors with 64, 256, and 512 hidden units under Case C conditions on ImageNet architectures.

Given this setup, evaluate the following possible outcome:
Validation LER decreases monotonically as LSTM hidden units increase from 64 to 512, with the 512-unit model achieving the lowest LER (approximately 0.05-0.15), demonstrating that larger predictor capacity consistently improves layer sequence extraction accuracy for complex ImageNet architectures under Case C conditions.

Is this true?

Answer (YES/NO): NO